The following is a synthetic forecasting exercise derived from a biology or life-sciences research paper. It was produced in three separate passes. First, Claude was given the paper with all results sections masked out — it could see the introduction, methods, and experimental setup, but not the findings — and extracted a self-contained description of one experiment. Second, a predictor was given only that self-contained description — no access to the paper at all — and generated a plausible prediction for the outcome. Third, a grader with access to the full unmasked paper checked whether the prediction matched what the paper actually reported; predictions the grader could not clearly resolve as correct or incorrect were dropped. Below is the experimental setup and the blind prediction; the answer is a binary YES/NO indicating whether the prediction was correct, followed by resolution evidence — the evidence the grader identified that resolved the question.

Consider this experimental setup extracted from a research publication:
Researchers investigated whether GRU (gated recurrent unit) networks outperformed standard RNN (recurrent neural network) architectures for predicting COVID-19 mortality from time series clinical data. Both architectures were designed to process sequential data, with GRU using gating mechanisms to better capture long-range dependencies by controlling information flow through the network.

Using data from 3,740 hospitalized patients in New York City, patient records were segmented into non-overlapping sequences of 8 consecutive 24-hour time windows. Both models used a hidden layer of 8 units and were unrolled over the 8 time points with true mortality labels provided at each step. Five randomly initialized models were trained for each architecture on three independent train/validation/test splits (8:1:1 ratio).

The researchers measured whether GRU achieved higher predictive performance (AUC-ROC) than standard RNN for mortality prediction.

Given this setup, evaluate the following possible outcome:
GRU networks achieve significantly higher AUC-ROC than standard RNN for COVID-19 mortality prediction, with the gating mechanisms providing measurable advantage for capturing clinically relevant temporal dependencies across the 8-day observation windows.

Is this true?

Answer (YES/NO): NO